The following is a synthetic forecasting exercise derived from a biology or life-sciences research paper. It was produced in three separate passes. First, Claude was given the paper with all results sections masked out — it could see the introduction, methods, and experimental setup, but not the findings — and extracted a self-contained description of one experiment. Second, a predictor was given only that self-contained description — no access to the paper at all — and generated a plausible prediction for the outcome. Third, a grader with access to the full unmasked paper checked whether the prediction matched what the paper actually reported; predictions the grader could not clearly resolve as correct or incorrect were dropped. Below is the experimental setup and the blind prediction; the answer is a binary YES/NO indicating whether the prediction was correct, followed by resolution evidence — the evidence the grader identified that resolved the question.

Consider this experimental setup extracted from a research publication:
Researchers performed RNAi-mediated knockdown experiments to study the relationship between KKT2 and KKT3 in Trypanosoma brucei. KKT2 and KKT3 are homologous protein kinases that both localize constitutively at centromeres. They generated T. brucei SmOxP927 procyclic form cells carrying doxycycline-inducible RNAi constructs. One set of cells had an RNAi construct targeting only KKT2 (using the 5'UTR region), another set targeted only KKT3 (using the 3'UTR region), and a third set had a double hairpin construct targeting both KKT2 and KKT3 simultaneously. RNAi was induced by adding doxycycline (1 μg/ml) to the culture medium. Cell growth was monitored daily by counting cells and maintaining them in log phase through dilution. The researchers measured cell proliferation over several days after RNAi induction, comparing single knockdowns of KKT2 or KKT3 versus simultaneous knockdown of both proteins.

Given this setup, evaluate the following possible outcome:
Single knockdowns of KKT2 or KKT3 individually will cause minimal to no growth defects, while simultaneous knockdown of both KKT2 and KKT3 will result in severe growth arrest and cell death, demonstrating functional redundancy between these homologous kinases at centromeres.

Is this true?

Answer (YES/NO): NO